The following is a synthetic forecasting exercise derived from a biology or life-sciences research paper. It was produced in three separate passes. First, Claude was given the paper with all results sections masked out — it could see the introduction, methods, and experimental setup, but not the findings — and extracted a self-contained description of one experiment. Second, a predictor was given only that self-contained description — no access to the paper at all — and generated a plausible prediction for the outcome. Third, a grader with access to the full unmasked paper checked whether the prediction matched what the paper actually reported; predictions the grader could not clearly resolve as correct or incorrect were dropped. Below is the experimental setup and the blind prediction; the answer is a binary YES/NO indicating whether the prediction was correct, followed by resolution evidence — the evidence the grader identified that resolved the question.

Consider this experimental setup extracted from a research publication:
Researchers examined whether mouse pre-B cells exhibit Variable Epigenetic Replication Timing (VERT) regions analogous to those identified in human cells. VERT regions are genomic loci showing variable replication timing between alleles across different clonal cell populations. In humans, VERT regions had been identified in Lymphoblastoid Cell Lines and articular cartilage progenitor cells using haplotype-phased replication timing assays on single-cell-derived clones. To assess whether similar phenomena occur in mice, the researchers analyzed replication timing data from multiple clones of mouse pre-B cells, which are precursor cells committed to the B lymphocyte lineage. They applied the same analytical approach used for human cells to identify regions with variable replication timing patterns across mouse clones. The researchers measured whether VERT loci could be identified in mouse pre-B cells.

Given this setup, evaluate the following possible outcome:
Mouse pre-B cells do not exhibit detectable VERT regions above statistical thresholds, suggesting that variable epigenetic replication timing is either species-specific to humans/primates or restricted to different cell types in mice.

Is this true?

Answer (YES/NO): NO